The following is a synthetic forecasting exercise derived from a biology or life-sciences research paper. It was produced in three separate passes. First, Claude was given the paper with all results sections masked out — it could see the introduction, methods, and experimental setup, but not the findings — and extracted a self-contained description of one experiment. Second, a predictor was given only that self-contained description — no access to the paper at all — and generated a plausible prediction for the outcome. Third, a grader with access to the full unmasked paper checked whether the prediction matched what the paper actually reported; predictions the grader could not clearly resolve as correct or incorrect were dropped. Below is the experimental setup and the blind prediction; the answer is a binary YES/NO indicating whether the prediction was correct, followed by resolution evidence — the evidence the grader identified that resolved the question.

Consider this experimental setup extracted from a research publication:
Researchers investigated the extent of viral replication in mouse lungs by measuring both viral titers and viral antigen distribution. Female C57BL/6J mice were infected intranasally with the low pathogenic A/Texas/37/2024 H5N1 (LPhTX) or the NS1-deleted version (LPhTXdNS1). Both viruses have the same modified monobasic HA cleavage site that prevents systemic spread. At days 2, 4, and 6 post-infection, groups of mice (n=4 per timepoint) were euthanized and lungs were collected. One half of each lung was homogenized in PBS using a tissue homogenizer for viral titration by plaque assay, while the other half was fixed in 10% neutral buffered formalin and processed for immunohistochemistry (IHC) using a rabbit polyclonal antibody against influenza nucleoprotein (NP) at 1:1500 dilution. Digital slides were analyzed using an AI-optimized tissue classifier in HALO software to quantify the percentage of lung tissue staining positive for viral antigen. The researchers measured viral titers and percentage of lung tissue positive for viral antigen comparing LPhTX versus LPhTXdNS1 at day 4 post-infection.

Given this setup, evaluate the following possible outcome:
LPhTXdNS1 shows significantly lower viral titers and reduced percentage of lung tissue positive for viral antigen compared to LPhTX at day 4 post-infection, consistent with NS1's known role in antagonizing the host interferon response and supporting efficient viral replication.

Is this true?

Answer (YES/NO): YES